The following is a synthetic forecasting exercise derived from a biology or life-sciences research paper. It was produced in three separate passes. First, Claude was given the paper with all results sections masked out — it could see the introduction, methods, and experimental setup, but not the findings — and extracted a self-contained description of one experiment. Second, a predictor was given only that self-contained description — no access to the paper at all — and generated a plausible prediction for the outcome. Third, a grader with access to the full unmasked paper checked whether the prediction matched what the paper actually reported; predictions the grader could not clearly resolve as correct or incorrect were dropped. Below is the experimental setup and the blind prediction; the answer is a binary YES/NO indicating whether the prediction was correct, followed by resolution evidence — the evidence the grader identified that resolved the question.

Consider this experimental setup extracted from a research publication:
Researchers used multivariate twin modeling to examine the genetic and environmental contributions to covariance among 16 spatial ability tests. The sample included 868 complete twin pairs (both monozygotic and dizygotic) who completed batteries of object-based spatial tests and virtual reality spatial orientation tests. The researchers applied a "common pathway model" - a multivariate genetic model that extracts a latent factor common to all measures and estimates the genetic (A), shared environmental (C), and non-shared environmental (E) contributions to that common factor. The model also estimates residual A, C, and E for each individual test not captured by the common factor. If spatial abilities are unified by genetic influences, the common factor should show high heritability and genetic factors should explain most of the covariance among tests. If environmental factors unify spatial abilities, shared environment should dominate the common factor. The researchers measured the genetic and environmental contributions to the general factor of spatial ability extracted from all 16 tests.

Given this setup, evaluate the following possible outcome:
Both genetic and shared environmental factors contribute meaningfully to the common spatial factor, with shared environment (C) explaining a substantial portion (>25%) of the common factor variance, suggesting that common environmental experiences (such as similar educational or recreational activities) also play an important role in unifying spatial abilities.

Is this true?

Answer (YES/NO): NO